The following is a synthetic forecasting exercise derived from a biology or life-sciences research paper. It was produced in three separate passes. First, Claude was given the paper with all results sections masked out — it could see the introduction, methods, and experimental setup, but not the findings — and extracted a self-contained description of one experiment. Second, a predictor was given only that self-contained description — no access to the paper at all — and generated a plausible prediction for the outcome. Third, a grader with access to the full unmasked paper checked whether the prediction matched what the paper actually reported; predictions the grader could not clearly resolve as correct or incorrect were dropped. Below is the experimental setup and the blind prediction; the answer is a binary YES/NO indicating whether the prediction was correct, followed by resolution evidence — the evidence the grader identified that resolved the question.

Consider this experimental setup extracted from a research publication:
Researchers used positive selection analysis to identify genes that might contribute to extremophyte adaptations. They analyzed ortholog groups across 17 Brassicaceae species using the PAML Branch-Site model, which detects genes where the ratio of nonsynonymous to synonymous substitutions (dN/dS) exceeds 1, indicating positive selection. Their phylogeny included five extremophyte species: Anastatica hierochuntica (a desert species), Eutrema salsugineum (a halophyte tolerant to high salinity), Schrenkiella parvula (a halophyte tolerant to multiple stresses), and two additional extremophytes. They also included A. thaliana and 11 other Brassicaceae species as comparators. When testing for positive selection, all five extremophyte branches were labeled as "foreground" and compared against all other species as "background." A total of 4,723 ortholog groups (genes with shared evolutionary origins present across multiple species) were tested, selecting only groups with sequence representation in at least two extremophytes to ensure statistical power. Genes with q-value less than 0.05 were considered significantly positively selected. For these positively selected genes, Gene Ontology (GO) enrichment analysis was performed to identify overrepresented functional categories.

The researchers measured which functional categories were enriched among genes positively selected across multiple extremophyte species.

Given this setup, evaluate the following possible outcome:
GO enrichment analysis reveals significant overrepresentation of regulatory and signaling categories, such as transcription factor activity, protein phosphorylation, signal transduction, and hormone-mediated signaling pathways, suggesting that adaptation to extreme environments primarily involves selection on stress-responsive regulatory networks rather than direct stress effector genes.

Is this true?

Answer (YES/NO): NO